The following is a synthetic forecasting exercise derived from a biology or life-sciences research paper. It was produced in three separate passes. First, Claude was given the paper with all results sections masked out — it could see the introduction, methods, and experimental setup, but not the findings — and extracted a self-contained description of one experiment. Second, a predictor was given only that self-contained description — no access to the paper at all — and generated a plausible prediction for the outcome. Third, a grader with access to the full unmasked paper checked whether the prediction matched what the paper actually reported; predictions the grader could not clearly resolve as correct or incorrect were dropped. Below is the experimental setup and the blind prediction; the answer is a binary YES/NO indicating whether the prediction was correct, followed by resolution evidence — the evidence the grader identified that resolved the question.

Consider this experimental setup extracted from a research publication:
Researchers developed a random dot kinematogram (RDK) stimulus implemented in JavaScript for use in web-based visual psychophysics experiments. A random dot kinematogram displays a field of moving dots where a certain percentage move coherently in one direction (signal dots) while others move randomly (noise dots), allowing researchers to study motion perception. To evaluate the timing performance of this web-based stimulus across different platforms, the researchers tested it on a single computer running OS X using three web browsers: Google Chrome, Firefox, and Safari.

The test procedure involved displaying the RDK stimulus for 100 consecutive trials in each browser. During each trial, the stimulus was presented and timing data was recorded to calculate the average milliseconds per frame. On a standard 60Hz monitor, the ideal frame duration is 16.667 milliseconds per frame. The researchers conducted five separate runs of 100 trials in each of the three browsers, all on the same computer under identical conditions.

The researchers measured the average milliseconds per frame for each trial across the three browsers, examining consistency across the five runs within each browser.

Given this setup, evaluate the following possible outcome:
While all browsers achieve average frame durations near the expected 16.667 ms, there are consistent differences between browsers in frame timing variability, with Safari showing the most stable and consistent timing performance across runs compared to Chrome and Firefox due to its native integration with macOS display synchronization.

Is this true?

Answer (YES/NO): NO